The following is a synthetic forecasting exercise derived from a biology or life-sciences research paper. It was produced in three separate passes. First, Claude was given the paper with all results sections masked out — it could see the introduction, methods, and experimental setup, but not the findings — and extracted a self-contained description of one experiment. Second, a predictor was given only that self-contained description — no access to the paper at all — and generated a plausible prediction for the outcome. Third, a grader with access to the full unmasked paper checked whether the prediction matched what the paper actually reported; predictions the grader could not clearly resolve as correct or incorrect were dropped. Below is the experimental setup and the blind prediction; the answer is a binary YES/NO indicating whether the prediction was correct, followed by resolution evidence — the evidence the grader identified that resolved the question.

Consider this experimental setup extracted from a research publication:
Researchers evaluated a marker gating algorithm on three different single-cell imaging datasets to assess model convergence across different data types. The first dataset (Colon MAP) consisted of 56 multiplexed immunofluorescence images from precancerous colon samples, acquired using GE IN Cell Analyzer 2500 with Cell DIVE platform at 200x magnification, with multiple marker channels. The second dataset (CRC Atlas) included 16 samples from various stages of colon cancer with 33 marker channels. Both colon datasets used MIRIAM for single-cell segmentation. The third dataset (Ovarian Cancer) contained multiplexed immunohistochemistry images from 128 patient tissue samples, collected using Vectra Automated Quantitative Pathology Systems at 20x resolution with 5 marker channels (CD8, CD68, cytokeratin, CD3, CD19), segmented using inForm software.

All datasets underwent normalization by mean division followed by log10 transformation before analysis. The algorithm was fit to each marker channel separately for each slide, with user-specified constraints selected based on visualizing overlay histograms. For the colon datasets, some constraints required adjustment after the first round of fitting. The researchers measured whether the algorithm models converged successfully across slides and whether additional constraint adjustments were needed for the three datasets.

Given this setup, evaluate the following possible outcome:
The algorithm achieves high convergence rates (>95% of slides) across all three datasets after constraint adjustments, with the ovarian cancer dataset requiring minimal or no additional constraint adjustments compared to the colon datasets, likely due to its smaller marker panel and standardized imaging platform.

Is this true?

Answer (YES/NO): NO